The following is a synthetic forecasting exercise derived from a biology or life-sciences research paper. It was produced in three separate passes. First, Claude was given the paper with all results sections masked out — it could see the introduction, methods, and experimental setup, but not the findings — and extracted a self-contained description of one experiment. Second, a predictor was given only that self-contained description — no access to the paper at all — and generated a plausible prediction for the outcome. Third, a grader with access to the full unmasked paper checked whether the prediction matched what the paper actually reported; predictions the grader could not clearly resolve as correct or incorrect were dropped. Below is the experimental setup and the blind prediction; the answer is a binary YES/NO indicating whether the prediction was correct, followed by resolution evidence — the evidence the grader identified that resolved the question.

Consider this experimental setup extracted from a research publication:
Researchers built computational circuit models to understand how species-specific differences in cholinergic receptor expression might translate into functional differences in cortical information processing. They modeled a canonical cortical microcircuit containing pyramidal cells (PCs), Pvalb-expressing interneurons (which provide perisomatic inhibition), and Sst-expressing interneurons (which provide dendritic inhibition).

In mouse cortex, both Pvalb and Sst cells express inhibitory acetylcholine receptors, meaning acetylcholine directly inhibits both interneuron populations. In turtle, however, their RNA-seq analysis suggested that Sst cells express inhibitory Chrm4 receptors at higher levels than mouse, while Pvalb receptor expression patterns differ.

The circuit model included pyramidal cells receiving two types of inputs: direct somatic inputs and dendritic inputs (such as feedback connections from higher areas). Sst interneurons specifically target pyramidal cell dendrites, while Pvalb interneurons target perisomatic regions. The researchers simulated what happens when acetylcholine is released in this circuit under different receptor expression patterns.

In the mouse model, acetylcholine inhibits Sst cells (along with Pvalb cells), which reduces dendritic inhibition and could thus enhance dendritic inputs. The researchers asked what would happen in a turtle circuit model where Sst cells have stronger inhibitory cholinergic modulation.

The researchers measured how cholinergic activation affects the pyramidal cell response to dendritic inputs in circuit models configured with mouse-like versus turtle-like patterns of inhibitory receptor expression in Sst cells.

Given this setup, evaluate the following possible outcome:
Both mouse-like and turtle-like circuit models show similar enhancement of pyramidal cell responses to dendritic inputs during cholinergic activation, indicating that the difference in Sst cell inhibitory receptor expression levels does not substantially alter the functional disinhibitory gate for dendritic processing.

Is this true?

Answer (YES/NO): NO